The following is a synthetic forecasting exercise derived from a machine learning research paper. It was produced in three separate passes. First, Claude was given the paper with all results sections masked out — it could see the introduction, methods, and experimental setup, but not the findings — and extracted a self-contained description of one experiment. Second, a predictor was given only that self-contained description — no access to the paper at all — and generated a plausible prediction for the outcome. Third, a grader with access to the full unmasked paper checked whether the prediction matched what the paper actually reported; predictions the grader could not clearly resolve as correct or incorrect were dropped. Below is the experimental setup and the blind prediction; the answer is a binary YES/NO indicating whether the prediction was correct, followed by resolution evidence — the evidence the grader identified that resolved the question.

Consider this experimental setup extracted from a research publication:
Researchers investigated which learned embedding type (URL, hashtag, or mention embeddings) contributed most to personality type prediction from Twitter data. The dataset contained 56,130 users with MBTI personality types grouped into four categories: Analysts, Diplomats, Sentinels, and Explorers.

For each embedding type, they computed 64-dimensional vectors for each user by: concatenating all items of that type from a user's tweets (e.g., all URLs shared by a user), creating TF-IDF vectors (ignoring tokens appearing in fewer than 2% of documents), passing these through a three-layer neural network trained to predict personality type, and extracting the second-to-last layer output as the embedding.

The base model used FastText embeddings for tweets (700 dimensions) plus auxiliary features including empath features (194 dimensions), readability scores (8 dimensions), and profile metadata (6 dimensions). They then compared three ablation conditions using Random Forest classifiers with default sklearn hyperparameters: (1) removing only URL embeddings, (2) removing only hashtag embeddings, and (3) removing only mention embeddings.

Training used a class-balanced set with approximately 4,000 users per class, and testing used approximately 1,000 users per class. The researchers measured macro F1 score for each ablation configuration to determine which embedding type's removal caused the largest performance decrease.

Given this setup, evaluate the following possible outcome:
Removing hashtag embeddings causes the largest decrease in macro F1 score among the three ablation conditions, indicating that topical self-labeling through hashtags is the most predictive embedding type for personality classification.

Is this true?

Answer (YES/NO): YES